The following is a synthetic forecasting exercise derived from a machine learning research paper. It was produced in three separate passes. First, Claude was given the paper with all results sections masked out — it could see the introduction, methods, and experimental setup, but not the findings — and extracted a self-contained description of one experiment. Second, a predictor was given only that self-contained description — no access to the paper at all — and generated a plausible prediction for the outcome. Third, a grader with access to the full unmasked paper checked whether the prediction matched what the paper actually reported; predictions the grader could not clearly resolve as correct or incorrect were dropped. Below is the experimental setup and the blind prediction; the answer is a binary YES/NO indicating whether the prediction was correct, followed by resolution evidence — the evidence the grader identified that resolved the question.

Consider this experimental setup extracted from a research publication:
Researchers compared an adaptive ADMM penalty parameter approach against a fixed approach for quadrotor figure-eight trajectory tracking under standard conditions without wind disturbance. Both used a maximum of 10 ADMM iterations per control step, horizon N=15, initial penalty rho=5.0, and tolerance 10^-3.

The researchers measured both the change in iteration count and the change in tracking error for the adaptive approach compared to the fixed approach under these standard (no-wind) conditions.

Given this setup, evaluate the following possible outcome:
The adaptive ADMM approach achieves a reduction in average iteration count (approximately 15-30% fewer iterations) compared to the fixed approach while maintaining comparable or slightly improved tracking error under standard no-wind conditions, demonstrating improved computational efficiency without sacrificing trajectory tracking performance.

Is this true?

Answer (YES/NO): NO